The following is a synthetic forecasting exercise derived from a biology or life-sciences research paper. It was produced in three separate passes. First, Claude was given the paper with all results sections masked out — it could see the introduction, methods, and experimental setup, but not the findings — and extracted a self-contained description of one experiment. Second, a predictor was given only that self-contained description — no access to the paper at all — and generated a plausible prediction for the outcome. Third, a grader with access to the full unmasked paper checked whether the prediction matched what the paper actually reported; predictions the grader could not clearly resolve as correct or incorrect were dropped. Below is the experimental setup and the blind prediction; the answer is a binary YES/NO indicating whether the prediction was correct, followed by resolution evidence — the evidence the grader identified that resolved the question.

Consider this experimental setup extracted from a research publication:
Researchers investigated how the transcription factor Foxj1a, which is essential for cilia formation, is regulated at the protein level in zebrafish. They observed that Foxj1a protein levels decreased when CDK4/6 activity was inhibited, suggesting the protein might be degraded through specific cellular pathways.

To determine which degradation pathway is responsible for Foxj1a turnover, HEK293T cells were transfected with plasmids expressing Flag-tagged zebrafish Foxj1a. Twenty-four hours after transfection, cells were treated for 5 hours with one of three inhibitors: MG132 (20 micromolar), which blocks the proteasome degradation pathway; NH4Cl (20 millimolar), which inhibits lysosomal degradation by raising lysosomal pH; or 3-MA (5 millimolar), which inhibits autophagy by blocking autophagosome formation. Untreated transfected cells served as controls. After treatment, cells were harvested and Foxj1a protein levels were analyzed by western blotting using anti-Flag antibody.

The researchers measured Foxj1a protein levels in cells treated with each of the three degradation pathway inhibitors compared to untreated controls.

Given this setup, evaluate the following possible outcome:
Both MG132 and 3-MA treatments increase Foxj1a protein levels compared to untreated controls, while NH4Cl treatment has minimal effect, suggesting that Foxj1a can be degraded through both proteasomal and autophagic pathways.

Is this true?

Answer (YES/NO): NO